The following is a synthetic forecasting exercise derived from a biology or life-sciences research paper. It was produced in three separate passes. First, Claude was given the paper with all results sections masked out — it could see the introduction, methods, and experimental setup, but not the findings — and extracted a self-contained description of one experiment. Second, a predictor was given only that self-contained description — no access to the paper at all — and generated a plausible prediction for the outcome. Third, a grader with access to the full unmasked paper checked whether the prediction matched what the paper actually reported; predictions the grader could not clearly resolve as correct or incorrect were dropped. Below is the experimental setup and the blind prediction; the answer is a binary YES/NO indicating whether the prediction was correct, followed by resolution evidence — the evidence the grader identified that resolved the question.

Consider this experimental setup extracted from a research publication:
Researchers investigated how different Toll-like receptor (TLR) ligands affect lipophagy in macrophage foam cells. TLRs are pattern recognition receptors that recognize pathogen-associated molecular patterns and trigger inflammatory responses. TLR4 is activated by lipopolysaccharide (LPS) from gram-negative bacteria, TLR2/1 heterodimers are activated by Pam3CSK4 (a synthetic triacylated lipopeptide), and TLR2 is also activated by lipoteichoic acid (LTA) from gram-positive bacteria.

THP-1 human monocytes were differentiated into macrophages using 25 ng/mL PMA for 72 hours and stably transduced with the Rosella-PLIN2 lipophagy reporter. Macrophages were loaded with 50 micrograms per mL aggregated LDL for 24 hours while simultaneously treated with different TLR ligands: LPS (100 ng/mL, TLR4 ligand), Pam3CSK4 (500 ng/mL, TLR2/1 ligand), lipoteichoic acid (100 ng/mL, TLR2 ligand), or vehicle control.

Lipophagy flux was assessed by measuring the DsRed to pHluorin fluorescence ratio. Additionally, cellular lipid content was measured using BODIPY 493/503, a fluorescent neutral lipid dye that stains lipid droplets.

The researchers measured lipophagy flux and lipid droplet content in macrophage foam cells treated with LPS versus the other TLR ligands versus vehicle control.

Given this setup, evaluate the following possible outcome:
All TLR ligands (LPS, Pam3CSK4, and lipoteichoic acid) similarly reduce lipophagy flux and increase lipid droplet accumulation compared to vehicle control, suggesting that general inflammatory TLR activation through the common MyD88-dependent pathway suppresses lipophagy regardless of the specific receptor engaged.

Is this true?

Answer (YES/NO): NO